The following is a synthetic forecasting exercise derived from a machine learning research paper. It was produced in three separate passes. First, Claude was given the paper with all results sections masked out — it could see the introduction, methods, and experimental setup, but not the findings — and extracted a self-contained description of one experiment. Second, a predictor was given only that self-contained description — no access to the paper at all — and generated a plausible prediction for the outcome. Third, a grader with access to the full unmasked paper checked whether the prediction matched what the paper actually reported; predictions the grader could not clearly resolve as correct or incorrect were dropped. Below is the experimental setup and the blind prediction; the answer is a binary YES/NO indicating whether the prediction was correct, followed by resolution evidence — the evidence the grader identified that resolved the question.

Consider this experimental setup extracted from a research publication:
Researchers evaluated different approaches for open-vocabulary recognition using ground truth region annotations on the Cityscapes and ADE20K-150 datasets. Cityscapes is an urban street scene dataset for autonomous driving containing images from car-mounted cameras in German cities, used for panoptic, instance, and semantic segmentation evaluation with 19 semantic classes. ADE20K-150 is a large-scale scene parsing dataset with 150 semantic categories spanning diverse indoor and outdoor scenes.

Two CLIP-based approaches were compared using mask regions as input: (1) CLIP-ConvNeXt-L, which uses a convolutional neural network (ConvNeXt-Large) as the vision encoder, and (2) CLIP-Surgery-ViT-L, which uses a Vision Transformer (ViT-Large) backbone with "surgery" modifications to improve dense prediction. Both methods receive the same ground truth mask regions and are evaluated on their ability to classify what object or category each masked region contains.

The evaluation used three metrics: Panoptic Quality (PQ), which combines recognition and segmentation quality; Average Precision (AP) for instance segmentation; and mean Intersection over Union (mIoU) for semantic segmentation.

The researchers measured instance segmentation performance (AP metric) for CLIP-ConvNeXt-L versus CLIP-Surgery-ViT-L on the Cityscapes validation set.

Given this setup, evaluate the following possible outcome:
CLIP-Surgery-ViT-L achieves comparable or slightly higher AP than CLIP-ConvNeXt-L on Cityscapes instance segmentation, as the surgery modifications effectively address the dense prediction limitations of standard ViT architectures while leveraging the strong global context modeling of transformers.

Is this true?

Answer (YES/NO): NO